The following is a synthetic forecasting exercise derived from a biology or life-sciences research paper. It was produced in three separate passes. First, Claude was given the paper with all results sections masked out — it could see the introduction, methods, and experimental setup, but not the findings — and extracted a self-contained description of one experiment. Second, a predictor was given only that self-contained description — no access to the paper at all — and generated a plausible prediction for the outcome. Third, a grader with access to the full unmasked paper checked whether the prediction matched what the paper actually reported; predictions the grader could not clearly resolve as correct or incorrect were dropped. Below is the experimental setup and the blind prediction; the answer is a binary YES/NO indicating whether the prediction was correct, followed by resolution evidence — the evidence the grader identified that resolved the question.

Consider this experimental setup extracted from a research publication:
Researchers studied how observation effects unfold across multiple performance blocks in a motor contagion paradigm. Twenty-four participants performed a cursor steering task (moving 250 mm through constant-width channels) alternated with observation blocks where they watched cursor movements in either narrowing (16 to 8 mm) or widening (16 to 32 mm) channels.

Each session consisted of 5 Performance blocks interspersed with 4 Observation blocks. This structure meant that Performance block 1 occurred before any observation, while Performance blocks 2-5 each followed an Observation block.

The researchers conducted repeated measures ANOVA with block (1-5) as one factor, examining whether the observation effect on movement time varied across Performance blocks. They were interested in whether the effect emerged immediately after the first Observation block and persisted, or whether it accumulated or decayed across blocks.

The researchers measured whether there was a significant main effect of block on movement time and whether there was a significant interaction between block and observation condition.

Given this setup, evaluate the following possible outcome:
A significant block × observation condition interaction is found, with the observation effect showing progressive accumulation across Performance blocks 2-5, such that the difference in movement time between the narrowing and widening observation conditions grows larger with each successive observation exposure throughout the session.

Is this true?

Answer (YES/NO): NO